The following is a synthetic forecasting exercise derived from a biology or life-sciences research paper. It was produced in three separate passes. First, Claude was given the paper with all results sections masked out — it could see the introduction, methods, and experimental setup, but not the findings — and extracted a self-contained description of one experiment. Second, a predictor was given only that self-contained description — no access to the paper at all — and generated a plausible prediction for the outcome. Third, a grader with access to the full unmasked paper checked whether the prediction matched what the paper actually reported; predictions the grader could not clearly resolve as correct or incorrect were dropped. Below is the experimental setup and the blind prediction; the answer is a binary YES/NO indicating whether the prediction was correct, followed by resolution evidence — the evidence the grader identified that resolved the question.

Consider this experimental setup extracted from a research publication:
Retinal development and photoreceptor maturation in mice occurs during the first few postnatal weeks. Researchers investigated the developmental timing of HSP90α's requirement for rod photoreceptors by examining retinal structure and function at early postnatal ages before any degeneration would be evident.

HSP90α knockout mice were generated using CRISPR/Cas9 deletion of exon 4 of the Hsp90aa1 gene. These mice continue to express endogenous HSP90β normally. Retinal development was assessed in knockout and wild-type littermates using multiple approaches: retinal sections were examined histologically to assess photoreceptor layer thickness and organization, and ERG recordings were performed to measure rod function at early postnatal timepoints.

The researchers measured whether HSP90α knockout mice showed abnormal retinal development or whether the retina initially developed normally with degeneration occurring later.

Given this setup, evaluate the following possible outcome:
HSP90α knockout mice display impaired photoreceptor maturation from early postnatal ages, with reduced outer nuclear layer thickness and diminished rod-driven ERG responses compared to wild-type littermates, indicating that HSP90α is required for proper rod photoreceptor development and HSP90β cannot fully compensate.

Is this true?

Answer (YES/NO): NO